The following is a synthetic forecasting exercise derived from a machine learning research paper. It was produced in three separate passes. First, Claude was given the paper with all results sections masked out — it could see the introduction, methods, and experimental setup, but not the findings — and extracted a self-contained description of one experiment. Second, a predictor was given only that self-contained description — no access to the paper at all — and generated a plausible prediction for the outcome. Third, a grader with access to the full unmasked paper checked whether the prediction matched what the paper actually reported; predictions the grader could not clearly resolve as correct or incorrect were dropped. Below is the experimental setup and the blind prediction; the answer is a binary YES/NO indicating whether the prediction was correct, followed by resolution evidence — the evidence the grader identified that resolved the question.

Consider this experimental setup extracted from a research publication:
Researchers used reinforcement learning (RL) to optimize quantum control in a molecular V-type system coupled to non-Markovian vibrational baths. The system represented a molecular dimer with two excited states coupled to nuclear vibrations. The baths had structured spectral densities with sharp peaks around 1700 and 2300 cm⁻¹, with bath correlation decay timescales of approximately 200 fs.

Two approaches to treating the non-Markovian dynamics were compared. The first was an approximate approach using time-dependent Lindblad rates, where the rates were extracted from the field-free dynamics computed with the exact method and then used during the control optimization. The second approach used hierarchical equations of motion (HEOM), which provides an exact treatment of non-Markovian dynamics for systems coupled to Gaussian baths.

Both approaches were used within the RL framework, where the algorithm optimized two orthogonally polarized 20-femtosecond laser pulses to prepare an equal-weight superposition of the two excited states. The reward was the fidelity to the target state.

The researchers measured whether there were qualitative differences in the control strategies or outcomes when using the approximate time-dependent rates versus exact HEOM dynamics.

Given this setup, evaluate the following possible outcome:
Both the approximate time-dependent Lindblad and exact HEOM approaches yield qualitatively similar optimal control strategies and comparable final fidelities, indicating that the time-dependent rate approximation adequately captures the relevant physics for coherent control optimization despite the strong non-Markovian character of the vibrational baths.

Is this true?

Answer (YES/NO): NO